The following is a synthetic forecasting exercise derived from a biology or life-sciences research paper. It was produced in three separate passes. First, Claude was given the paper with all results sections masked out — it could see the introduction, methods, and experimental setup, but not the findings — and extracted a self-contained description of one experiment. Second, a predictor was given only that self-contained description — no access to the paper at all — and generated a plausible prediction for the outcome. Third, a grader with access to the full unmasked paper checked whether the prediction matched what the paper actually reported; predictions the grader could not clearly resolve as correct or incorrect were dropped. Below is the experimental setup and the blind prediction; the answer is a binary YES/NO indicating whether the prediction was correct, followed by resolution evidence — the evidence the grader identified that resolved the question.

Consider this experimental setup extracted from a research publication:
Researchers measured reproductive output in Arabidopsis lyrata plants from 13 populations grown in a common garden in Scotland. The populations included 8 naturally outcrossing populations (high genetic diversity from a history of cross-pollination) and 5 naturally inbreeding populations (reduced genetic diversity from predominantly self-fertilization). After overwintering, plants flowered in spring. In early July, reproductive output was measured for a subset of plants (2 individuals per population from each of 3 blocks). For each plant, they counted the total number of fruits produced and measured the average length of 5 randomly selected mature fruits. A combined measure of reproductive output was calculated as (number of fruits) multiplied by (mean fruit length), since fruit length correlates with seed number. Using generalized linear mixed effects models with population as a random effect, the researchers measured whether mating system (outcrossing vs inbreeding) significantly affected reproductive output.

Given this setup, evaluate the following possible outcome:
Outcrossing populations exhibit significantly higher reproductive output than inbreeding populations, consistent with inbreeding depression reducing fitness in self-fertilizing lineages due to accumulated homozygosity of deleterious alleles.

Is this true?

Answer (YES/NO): NO